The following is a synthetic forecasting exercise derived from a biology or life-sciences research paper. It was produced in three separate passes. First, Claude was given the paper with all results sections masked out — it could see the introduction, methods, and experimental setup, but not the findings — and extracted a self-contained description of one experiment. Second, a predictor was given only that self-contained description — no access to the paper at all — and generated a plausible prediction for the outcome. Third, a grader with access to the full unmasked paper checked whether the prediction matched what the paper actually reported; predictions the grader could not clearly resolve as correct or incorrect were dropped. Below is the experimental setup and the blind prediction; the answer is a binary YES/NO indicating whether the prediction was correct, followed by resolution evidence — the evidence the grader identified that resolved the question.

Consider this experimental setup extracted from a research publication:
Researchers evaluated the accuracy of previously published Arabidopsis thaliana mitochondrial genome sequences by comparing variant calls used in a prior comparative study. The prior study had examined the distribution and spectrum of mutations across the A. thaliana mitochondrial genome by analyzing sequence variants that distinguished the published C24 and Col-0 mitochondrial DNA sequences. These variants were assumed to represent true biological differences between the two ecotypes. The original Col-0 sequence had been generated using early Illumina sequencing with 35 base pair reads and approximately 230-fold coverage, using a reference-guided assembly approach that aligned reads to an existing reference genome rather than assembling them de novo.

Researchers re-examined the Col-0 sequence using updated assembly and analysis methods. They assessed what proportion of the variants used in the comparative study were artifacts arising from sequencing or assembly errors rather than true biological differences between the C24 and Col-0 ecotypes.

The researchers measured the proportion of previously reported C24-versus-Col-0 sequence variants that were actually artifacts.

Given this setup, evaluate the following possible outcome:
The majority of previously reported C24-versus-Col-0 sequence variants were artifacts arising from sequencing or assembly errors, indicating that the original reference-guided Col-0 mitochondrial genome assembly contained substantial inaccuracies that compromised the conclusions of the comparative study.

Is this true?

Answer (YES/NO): NO